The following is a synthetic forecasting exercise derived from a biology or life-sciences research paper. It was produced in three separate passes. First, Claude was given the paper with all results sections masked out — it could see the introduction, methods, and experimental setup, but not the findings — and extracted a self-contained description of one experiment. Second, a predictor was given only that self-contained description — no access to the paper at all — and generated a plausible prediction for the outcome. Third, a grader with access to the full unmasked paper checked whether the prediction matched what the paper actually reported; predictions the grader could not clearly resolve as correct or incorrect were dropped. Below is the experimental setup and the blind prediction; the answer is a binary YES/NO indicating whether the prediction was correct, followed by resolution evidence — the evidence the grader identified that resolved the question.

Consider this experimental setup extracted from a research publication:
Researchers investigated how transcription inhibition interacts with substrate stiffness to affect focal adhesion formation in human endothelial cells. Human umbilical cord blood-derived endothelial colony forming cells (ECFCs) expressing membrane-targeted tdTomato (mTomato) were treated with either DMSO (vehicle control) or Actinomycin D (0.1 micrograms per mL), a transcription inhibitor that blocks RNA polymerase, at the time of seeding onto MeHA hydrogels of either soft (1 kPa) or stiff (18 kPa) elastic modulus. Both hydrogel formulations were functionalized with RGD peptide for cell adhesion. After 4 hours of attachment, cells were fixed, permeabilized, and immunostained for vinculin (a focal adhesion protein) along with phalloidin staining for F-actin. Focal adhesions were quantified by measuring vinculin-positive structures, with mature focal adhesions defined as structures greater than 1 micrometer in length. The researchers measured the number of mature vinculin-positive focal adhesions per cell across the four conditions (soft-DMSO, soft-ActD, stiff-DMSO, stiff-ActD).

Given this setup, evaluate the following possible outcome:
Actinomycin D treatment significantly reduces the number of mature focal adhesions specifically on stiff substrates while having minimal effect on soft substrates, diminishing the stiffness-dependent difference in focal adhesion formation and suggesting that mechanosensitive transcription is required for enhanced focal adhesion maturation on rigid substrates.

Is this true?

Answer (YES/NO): NO